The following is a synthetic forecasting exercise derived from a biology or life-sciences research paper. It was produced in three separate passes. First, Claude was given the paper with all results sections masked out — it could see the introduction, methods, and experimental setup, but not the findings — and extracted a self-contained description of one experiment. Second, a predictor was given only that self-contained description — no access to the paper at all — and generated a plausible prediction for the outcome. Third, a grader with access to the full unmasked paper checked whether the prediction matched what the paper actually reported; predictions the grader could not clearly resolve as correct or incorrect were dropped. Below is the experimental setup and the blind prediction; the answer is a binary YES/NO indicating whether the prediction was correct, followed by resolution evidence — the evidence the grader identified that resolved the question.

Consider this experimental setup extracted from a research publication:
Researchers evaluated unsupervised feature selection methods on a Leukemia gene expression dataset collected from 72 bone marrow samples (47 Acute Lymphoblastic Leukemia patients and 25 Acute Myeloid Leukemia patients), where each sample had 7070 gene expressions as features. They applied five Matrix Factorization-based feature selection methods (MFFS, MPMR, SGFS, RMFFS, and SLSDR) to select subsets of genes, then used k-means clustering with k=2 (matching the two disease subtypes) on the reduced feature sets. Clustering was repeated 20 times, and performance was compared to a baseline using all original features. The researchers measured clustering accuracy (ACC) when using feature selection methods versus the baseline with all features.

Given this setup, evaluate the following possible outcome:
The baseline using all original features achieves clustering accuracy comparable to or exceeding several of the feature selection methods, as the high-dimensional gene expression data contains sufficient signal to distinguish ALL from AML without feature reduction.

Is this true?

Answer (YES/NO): YES